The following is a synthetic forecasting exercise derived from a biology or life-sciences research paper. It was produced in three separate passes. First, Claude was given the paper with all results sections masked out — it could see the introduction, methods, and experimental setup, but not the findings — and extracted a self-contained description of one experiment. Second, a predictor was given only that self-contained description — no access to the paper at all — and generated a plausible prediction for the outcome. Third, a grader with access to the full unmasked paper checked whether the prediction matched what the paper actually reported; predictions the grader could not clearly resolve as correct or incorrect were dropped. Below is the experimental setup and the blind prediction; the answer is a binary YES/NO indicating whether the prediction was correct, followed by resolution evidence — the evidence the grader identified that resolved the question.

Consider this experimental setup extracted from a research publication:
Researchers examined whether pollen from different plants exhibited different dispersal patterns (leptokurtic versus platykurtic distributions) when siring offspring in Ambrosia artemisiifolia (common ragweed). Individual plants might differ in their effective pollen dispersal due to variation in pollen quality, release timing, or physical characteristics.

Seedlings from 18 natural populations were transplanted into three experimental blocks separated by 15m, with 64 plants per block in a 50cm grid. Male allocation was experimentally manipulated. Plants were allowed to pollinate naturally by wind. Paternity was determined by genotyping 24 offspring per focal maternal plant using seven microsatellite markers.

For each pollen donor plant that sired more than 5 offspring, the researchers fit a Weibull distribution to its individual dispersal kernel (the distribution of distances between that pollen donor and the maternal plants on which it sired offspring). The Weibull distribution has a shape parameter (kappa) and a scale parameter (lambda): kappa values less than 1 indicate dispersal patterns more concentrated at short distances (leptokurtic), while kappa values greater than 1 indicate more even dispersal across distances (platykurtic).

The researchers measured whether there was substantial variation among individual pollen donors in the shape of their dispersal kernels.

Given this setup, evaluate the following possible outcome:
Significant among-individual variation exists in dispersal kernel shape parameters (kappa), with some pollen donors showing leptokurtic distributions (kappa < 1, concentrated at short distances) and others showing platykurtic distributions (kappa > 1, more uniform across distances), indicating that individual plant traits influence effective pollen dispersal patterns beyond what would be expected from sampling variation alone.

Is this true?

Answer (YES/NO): NO